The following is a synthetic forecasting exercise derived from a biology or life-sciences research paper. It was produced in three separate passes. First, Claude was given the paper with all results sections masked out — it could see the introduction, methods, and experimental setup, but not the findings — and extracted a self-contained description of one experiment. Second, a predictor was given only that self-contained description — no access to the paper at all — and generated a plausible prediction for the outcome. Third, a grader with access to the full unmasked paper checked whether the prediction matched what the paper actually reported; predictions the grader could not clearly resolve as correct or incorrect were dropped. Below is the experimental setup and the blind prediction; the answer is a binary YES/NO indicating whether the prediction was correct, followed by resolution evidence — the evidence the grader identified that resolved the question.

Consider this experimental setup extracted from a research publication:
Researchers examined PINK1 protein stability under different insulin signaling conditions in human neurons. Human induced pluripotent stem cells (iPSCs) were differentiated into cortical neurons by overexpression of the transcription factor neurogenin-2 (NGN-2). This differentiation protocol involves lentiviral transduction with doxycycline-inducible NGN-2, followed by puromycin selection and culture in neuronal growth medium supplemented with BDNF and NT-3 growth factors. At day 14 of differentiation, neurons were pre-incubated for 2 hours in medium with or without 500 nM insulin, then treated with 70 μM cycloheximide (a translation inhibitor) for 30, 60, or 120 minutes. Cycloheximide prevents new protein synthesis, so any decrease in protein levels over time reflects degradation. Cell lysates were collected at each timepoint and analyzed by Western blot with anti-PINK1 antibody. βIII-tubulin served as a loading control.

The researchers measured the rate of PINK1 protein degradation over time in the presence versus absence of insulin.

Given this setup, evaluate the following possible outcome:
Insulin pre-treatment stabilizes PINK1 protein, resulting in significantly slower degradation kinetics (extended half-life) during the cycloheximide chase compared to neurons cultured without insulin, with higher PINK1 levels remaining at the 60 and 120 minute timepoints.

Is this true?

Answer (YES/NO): NO